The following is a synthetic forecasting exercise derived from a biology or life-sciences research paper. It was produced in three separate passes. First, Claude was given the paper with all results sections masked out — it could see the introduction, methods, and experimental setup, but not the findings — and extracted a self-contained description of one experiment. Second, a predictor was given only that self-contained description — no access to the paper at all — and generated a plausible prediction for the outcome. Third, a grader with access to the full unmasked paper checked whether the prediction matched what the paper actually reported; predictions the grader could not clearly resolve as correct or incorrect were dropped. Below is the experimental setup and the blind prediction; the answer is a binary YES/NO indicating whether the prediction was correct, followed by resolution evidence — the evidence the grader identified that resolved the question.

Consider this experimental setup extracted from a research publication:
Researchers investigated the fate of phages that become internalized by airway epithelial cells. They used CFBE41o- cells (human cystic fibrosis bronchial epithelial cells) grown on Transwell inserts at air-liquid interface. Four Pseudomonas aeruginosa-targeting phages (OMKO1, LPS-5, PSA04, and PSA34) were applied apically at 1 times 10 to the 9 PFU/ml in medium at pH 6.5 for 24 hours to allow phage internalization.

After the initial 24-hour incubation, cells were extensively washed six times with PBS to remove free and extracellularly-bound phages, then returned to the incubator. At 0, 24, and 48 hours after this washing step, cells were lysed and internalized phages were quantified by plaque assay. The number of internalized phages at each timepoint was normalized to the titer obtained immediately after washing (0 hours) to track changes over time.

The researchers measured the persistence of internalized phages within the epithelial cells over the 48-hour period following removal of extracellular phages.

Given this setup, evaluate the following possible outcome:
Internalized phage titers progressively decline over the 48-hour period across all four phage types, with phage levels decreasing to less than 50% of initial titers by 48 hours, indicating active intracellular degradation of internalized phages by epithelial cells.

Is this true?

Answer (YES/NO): YES